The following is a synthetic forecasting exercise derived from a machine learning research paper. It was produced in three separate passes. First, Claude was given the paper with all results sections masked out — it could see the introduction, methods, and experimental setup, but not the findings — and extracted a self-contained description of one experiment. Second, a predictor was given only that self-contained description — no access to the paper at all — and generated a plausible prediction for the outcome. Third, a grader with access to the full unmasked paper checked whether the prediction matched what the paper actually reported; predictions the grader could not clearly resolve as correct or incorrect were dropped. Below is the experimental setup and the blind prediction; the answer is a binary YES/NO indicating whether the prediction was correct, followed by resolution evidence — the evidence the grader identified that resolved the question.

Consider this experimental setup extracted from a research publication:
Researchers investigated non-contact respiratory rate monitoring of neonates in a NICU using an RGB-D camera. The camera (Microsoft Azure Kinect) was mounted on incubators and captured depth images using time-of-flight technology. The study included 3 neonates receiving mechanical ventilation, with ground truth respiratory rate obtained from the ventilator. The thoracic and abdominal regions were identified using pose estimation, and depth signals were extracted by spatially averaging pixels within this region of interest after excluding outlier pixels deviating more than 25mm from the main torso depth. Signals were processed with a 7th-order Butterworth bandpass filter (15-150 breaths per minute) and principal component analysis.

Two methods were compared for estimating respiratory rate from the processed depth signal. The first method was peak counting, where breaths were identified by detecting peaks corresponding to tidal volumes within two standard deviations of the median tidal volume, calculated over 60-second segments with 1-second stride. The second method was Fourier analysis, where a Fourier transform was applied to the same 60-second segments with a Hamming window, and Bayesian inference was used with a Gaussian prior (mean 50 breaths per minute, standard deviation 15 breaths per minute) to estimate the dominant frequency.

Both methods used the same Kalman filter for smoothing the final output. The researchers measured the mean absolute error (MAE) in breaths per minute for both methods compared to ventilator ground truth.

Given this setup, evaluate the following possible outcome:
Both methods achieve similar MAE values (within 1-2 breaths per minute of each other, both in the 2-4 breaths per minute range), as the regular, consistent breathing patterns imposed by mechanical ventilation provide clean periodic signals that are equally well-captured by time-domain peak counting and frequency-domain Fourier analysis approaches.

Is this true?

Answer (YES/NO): NO